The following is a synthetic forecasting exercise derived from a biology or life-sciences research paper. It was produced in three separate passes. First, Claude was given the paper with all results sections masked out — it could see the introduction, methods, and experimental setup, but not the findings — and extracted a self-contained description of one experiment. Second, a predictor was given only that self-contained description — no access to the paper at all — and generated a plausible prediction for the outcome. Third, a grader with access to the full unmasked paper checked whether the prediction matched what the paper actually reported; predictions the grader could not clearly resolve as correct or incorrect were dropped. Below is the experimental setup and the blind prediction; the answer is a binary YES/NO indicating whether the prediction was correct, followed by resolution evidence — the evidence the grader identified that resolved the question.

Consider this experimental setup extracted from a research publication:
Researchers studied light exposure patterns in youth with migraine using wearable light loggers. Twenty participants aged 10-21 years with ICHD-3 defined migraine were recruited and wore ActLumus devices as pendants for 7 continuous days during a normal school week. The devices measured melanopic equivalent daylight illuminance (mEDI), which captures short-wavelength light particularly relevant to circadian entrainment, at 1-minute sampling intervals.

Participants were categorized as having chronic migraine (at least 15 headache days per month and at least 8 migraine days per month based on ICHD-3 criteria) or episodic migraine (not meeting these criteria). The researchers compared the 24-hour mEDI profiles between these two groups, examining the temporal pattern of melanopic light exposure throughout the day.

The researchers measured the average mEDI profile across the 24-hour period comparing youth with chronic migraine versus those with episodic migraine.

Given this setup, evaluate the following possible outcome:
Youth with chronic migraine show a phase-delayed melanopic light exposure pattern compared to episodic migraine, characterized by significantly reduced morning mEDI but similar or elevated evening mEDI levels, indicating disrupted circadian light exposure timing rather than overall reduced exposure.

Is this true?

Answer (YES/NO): YES